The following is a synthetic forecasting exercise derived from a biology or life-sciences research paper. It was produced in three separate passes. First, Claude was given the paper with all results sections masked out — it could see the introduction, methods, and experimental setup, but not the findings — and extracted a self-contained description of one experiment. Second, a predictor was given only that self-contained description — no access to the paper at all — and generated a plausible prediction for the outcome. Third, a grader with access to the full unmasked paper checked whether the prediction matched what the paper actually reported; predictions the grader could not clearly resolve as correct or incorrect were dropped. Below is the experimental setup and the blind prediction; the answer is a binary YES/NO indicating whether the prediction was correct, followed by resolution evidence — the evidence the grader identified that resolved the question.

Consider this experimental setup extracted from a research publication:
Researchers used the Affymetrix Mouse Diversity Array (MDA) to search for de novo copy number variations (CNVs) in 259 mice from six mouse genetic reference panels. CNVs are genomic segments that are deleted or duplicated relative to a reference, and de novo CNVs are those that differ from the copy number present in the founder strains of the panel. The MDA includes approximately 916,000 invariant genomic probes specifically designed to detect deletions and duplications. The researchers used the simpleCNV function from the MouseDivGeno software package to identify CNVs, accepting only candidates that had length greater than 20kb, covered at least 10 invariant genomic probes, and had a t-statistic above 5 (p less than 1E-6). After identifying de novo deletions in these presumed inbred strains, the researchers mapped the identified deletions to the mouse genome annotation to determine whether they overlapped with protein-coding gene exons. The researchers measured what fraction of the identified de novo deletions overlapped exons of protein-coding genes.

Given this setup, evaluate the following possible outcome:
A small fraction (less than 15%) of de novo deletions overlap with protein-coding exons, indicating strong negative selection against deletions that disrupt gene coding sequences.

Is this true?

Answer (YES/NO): NO